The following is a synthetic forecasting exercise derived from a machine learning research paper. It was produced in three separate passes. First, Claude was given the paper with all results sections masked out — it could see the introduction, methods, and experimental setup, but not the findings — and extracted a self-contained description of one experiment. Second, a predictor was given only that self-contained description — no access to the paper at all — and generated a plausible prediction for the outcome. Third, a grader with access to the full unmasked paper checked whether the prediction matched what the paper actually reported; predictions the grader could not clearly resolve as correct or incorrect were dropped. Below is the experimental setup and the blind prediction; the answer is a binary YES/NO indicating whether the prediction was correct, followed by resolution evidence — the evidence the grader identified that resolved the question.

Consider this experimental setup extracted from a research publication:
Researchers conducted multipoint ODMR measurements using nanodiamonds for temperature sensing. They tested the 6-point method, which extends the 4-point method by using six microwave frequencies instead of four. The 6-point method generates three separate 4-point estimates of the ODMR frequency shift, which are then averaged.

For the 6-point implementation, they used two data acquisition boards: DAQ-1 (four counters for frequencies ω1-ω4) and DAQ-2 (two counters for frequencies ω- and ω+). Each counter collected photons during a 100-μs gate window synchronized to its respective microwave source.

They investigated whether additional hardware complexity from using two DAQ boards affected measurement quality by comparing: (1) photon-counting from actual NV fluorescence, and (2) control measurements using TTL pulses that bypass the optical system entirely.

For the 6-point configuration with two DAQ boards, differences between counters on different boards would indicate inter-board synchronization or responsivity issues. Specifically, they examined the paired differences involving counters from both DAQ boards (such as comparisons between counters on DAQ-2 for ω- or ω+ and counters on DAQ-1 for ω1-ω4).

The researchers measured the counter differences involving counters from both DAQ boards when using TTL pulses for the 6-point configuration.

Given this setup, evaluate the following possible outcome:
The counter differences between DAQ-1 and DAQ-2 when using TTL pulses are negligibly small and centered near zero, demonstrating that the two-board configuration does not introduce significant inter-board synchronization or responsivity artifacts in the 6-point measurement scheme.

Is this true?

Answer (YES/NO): NO